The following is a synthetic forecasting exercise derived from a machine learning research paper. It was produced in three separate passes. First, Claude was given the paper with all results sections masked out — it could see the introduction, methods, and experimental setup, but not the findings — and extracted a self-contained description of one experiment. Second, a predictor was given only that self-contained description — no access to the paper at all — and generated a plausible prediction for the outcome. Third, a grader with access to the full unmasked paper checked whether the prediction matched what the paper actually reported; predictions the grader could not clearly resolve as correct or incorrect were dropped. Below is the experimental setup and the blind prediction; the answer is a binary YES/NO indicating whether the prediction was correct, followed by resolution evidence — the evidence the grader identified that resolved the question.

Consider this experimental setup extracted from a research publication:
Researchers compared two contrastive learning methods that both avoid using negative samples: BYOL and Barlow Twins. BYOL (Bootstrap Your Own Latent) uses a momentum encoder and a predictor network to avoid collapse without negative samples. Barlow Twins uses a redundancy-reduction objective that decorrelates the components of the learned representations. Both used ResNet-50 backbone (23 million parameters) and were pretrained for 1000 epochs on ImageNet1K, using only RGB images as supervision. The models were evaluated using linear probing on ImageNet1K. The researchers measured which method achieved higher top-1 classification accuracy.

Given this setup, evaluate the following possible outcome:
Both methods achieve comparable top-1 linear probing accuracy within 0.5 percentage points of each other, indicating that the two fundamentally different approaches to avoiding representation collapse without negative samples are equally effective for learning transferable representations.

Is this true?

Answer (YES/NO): NO